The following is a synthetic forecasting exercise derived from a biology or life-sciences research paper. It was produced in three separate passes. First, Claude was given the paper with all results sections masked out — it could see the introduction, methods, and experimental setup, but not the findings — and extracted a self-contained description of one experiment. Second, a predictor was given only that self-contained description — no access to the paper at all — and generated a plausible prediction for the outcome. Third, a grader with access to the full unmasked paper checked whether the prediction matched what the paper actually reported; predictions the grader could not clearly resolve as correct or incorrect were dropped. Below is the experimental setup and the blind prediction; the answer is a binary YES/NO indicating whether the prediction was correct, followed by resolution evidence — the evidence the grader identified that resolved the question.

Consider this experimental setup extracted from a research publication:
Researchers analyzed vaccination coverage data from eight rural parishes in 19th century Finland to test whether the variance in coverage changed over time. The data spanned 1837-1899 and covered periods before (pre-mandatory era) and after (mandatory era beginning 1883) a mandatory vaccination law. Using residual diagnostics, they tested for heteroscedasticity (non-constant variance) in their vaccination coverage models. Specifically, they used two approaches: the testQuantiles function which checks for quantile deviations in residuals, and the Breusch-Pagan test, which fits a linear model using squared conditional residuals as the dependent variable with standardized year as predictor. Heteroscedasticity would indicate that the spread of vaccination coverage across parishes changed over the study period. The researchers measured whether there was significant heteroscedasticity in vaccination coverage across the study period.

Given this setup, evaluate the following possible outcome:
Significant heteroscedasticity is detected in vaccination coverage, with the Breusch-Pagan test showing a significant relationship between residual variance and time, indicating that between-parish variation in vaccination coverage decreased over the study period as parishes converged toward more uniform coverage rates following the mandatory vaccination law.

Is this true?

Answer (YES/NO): NO